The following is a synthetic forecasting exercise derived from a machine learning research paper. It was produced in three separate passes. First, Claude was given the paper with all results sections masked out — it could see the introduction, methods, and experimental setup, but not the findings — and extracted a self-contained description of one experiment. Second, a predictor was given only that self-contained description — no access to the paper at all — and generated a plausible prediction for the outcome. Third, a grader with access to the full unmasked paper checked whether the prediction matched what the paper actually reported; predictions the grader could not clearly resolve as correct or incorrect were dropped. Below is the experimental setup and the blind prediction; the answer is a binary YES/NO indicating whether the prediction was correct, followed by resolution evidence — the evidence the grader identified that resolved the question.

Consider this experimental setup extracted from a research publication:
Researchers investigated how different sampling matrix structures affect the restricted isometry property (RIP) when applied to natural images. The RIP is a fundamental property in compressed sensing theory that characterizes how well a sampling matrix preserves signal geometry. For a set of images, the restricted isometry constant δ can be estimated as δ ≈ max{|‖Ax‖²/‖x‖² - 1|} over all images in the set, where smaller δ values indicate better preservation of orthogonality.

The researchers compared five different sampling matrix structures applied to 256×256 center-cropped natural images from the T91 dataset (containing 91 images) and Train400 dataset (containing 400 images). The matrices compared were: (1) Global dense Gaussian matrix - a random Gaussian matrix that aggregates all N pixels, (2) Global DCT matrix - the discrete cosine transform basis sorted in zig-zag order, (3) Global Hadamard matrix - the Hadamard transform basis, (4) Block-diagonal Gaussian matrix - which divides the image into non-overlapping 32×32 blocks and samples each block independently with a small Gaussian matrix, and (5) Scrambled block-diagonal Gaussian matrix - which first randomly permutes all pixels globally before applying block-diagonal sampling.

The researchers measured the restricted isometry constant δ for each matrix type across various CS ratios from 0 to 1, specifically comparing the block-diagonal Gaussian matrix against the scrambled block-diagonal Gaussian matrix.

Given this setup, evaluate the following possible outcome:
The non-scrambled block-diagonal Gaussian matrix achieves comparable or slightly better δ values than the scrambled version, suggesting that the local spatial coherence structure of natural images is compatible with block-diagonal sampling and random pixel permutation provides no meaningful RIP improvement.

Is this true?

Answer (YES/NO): NO